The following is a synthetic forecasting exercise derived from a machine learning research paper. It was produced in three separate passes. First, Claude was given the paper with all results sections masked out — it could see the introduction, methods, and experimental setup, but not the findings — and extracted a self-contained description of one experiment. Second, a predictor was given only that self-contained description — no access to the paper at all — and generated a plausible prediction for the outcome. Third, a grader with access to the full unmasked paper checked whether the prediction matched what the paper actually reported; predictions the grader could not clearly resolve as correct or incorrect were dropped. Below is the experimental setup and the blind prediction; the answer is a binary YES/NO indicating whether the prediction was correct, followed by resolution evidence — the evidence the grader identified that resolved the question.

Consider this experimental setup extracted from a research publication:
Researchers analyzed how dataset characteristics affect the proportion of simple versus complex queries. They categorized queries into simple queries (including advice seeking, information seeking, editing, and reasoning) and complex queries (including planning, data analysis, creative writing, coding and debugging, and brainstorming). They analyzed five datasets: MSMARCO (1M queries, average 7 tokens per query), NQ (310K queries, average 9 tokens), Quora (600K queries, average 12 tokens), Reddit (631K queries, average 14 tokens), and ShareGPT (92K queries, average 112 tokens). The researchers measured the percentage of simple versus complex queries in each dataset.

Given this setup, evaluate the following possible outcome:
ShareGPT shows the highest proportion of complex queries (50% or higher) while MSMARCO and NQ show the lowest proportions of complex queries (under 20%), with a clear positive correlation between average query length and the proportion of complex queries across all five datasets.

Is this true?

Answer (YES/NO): NO